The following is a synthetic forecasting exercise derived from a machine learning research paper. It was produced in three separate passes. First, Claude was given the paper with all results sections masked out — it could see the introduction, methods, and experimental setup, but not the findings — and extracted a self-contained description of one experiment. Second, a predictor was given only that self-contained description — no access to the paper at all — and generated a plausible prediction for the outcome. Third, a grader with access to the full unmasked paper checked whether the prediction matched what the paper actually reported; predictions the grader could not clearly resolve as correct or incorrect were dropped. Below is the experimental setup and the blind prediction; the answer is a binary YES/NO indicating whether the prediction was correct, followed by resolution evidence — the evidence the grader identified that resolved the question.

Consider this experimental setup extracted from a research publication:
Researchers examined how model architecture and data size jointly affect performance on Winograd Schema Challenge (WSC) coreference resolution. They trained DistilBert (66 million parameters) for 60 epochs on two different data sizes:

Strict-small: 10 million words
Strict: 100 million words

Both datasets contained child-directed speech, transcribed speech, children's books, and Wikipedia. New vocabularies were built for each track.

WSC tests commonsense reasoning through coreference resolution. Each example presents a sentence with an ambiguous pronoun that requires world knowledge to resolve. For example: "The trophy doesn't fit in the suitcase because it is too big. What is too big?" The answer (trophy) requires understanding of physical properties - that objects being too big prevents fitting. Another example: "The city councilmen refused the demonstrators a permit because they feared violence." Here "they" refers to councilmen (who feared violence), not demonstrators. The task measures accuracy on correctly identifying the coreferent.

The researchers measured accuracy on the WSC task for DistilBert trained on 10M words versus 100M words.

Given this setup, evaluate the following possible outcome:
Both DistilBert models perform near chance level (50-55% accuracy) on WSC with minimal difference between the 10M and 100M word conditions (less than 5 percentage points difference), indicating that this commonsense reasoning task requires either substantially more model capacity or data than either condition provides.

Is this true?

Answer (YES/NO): NO